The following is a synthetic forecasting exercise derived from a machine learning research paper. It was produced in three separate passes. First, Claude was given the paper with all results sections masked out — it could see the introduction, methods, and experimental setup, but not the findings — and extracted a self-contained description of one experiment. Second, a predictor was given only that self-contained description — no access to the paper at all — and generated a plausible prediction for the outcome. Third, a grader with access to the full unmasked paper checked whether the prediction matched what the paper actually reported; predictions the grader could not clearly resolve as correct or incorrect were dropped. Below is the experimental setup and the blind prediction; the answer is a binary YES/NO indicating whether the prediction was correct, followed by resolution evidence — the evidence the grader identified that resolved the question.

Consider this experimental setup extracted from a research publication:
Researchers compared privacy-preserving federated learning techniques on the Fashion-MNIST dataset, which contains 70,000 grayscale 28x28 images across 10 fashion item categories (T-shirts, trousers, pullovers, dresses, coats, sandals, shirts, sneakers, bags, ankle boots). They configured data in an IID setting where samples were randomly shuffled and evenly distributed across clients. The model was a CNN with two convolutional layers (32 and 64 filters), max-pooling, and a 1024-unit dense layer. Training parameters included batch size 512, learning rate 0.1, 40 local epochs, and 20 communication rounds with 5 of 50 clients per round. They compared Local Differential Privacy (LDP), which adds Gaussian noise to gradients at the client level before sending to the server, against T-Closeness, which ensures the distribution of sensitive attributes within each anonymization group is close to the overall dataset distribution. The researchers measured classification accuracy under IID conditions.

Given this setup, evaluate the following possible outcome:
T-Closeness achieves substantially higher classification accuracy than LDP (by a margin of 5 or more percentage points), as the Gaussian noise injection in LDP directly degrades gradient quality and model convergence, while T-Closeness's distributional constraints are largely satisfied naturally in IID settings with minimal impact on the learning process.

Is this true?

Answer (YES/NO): YES